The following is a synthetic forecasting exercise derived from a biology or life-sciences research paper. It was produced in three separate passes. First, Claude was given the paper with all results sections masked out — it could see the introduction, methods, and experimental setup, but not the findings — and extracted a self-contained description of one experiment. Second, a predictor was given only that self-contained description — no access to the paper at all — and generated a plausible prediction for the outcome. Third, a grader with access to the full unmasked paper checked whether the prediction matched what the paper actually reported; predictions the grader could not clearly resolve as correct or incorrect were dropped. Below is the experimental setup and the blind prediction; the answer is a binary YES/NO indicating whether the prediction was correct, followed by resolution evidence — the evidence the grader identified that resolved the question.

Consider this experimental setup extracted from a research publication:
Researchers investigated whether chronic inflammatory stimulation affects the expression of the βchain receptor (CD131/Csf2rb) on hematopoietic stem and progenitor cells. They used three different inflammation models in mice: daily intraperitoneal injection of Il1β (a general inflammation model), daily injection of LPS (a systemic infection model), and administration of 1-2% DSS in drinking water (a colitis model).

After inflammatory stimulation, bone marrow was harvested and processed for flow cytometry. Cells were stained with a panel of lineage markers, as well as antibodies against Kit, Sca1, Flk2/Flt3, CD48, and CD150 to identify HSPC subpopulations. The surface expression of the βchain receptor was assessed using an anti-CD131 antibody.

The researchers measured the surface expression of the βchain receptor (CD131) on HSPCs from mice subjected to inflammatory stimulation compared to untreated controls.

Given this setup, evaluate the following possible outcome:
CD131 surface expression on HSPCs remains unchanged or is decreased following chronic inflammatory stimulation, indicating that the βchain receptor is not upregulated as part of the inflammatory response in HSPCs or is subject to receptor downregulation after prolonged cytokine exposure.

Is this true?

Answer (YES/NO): NO